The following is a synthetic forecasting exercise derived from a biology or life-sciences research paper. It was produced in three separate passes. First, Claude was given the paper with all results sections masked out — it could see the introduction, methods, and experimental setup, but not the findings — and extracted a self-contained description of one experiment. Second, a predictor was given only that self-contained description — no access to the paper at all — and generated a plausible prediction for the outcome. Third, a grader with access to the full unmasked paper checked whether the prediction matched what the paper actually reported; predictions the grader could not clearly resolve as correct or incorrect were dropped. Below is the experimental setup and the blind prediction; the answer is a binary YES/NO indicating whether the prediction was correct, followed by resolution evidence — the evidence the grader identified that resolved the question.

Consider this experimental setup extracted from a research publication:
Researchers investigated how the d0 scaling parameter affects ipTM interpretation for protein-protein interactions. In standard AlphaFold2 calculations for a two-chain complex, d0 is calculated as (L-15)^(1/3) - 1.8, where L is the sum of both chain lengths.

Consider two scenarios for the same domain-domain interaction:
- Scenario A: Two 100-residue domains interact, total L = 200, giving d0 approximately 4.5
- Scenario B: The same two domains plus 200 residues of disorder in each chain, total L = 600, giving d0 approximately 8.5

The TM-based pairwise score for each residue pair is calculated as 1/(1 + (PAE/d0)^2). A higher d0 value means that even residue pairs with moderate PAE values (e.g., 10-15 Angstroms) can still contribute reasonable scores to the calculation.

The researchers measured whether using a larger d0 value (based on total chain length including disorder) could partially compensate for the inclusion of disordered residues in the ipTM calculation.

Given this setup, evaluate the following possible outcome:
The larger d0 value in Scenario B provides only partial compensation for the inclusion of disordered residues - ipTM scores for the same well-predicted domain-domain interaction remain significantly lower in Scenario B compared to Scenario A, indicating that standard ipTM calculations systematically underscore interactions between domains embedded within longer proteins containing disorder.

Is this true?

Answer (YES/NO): YES